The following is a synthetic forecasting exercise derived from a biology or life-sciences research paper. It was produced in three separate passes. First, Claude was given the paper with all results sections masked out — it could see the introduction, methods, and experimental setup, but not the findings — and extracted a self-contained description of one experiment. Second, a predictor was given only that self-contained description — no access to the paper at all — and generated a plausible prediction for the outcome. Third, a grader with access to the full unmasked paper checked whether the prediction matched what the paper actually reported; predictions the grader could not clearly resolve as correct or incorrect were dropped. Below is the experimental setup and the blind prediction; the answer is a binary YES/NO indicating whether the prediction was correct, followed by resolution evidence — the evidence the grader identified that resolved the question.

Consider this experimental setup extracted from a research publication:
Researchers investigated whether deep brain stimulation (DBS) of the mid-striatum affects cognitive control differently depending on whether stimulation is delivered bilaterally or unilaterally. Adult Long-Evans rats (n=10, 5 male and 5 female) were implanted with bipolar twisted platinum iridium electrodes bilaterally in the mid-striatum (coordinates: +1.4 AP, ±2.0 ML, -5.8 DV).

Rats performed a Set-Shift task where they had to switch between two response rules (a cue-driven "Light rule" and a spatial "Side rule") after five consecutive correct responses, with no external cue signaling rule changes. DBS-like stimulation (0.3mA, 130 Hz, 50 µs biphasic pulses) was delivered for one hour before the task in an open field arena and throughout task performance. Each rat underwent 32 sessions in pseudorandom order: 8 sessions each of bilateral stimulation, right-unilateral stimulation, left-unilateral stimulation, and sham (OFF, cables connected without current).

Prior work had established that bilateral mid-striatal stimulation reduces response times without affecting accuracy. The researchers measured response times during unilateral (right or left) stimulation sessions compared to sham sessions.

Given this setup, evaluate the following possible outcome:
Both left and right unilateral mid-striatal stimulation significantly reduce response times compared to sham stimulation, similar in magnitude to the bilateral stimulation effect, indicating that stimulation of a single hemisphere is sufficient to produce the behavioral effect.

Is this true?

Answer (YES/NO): YES